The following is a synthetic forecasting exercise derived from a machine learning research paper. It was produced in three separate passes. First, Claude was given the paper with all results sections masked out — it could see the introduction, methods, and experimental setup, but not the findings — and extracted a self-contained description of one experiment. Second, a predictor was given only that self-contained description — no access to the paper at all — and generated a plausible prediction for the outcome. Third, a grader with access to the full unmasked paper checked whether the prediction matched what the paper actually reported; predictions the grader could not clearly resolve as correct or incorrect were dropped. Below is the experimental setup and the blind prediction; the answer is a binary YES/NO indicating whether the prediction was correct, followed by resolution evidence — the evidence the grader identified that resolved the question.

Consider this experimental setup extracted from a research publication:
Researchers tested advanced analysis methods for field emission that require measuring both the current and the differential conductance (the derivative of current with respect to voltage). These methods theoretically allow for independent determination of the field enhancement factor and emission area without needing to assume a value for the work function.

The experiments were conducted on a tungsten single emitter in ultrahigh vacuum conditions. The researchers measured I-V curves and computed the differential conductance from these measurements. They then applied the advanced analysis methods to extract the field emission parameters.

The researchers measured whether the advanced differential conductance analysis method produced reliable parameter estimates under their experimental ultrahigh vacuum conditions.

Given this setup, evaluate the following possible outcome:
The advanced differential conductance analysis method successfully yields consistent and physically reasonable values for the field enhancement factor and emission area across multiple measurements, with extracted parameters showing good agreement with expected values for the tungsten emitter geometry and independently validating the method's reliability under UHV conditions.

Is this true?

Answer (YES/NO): NO